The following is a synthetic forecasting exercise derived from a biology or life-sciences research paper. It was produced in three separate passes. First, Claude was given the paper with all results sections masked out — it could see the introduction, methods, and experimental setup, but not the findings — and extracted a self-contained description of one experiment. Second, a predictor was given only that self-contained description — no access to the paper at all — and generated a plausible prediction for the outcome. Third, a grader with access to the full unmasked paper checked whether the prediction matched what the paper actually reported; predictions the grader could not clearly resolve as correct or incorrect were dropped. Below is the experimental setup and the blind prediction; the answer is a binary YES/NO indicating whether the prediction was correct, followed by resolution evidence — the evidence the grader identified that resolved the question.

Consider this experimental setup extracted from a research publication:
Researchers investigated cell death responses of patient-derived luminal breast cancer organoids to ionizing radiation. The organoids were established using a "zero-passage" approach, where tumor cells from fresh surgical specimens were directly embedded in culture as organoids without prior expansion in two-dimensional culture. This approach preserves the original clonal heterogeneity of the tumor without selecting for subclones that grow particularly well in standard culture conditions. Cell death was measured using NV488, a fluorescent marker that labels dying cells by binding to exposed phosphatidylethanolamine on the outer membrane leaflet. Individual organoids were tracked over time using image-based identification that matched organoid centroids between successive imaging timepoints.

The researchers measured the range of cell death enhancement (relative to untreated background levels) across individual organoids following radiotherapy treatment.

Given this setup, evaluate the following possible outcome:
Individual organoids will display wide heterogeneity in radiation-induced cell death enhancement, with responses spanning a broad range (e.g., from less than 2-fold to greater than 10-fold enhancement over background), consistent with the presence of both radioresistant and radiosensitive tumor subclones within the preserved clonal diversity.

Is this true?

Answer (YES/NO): NO